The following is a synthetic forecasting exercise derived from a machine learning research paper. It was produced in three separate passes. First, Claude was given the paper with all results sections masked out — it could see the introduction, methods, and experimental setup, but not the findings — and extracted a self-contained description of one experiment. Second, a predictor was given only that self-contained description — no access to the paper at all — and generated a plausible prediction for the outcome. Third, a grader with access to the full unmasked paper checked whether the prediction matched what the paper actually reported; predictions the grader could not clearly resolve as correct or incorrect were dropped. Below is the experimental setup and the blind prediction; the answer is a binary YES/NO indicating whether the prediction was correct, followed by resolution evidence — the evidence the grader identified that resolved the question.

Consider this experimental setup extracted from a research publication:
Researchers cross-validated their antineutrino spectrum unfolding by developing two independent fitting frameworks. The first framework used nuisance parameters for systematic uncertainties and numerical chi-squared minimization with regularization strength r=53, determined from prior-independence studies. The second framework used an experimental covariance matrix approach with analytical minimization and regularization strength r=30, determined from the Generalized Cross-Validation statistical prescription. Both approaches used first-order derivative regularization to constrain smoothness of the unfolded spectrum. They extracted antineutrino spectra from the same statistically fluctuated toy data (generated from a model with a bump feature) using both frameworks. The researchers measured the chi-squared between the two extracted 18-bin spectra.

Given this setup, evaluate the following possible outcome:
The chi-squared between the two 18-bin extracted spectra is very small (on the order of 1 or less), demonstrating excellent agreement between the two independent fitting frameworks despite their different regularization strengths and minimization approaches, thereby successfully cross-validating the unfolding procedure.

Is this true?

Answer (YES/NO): YES